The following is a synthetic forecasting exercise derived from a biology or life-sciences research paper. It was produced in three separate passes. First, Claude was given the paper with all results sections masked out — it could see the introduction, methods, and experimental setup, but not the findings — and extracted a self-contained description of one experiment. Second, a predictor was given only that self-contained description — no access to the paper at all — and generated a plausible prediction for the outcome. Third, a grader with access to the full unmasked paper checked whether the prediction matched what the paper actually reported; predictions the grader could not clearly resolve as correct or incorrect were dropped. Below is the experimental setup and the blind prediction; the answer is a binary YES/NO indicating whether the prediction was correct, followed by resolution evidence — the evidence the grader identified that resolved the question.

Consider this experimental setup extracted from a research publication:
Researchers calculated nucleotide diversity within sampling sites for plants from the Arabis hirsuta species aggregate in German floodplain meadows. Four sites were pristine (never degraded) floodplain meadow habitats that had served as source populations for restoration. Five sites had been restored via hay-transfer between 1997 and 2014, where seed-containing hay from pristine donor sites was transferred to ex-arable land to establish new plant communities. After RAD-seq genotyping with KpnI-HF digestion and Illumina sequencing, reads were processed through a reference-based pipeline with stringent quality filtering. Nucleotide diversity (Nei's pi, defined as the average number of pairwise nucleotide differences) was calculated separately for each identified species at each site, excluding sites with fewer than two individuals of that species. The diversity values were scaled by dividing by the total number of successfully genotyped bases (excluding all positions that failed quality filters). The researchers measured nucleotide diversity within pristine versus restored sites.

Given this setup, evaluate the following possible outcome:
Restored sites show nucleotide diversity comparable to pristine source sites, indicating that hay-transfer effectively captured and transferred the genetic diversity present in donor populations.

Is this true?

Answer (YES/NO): YES